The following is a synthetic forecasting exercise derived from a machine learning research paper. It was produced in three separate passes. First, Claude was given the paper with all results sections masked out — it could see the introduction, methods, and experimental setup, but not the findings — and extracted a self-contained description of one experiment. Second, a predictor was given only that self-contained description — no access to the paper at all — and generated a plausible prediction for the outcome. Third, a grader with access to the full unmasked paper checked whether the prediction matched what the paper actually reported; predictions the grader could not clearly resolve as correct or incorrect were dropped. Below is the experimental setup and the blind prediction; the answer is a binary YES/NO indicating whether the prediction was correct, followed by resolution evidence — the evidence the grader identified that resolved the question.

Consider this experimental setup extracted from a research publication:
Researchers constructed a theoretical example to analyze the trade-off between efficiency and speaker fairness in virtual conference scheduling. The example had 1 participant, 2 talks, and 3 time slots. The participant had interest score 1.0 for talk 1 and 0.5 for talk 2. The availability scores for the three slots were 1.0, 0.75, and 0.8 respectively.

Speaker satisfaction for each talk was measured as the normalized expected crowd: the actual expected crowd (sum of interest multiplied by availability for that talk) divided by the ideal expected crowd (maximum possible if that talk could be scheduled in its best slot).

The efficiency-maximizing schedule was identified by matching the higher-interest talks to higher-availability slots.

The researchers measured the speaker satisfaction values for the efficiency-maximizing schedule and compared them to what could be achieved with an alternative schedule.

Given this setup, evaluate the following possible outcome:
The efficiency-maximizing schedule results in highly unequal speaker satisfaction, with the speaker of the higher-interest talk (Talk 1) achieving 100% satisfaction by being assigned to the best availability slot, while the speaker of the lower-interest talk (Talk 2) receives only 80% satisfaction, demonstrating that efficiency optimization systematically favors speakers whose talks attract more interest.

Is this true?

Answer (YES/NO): YES